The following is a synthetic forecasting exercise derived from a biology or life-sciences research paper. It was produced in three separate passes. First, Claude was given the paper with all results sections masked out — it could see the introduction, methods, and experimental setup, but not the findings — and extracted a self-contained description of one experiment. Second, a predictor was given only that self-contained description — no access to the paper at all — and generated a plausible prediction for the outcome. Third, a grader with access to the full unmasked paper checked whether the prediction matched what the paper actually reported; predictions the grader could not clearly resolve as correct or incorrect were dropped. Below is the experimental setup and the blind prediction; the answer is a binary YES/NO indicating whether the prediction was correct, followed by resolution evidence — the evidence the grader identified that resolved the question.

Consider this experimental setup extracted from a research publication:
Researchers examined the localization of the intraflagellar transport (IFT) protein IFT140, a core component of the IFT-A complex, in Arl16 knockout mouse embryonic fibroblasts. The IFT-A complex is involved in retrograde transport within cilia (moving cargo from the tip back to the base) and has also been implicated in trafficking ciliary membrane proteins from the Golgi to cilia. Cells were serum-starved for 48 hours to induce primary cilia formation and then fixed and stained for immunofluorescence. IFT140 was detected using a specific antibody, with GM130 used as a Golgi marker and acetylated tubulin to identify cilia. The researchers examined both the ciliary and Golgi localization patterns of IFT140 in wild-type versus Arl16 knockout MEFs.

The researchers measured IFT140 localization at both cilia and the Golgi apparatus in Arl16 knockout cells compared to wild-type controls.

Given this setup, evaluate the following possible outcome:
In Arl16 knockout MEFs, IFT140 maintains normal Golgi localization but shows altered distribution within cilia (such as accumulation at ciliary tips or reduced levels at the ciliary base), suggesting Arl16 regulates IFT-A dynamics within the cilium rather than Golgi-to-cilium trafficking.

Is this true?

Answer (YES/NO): NO